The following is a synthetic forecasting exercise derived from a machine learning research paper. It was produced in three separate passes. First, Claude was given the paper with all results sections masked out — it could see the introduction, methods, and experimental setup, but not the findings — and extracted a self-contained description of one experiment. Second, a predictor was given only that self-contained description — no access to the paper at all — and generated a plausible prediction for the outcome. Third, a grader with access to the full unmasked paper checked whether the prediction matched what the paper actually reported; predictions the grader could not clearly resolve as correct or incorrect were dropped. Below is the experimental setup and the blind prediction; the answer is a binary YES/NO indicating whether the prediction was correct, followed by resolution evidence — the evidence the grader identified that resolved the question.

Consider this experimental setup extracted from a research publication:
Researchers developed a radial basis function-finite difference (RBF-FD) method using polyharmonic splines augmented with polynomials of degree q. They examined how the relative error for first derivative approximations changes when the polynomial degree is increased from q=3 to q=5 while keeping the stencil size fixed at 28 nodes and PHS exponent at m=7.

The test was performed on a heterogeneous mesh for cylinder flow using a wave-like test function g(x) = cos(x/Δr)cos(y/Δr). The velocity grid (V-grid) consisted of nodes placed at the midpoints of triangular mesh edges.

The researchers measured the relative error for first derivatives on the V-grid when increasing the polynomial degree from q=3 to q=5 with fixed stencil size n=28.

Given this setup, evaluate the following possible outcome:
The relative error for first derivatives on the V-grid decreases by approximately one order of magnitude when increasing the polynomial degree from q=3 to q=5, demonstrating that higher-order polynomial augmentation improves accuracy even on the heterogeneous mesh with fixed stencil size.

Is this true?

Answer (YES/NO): NO